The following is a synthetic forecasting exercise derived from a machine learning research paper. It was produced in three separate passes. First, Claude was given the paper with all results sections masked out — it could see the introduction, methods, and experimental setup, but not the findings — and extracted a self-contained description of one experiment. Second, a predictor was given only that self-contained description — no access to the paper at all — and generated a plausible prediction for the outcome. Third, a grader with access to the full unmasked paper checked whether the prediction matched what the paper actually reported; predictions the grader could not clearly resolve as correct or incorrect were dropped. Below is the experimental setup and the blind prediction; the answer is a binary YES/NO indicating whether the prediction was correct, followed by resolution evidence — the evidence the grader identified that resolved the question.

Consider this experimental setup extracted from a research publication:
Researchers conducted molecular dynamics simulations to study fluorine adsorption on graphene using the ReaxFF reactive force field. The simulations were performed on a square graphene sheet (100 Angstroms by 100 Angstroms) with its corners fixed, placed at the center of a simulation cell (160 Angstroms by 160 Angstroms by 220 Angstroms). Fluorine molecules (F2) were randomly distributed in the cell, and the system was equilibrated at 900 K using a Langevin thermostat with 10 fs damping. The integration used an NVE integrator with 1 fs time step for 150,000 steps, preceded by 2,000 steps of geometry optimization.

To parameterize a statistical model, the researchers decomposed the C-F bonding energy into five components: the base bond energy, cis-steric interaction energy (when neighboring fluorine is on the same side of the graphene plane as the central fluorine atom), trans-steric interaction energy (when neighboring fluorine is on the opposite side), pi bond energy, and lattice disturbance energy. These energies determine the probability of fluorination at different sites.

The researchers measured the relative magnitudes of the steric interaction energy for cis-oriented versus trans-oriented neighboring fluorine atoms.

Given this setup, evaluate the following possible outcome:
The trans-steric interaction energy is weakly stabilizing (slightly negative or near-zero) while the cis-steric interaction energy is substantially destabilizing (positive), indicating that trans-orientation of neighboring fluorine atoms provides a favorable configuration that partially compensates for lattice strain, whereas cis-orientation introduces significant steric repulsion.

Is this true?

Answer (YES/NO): NO